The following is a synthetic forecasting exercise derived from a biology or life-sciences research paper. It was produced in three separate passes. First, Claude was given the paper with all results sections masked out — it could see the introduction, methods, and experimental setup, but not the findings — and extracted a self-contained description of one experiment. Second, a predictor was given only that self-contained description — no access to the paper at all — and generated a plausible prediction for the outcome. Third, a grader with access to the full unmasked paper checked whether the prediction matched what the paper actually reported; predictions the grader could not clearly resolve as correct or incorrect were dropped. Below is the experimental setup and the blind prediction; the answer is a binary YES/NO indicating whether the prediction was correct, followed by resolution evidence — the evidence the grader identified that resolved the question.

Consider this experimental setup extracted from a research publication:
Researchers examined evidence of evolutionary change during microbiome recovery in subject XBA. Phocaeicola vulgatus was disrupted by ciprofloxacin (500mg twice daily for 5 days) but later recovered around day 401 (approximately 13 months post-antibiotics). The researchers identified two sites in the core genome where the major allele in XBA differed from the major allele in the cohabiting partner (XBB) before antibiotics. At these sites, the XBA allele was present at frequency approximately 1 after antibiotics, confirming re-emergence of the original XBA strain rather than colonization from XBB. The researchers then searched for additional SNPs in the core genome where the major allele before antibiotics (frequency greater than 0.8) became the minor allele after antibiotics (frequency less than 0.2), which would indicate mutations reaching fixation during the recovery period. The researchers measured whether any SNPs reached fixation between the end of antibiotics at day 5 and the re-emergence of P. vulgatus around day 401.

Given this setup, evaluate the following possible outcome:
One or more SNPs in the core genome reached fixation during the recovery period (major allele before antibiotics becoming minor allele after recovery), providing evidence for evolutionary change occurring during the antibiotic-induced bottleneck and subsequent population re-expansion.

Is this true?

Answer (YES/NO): YES